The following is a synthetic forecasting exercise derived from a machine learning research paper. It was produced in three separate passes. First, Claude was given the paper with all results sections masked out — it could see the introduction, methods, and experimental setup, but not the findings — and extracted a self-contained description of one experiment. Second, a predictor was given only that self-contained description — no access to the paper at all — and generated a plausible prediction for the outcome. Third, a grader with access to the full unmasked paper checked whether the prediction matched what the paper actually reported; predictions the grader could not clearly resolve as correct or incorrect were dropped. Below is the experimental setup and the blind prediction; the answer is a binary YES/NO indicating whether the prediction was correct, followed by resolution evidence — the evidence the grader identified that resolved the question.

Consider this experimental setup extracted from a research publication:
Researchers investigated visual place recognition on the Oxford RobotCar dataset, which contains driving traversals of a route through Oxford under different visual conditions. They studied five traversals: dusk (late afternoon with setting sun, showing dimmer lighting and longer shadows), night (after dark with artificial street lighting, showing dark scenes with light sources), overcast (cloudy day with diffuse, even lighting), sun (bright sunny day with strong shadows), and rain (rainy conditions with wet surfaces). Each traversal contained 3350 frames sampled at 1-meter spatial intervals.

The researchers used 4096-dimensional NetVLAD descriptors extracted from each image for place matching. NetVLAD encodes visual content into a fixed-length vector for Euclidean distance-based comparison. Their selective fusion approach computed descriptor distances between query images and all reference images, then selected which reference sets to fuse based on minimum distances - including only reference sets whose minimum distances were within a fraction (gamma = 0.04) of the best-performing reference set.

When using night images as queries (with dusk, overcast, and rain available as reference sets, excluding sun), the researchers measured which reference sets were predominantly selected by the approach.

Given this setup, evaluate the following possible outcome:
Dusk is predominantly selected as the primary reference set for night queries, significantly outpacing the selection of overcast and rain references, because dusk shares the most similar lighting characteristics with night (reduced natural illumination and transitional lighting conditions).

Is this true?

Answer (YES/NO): YES